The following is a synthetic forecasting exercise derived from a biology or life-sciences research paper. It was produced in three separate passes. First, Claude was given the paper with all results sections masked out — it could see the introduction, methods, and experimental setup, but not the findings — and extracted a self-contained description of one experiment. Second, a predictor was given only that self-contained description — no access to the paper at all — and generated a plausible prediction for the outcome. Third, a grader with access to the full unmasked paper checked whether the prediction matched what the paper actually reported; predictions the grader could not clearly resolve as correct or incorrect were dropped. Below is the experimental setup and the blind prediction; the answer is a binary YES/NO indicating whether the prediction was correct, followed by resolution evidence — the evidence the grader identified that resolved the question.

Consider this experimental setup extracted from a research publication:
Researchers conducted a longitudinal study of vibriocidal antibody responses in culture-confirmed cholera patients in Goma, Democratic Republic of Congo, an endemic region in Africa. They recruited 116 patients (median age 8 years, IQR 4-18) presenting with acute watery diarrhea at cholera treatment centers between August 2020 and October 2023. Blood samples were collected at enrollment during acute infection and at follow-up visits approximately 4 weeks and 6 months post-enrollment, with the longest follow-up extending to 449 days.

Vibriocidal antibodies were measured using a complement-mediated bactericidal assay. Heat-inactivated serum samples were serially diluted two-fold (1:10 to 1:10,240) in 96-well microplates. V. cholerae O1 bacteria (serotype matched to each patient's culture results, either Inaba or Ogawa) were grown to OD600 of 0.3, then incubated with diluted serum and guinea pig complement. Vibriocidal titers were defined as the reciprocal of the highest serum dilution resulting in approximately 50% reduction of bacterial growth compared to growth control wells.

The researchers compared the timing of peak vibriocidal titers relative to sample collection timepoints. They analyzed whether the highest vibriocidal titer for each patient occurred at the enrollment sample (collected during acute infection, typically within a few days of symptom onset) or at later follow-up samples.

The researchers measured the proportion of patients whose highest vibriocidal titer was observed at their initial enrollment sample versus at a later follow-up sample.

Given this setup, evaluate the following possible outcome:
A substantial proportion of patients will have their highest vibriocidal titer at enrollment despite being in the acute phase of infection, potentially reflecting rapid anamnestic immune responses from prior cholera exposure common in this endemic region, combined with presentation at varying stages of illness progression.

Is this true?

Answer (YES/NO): YES